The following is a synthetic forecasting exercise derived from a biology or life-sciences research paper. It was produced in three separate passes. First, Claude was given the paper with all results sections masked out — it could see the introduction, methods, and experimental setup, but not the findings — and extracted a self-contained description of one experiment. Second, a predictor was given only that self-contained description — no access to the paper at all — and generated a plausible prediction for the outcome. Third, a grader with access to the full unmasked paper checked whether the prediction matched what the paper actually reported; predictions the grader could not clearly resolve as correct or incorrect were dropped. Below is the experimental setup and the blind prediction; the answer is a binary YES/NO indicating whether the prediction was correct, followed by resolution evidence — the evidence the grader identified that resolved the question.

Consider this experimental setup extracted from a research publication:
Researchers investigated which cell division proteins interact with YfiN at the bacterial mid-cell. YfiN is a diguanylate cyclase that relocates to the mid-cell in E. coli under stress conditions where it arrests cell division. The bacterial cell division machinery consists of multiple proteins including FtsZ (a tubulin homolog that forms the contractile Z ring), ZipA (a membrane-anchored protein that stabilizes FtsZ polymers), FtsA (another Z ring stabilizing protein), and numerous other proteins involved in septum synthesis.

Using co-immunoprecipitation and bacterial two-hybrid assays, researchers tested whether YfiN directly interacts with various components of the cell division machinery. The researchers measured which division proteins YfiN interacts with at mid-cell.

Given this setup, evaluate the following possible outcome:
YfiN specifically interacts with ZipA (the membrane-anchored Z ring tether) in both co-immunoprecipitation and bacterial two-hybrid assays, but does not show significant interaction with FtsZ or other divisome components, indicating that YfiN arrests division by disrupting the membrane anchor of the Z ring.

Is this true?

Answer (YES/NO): NO